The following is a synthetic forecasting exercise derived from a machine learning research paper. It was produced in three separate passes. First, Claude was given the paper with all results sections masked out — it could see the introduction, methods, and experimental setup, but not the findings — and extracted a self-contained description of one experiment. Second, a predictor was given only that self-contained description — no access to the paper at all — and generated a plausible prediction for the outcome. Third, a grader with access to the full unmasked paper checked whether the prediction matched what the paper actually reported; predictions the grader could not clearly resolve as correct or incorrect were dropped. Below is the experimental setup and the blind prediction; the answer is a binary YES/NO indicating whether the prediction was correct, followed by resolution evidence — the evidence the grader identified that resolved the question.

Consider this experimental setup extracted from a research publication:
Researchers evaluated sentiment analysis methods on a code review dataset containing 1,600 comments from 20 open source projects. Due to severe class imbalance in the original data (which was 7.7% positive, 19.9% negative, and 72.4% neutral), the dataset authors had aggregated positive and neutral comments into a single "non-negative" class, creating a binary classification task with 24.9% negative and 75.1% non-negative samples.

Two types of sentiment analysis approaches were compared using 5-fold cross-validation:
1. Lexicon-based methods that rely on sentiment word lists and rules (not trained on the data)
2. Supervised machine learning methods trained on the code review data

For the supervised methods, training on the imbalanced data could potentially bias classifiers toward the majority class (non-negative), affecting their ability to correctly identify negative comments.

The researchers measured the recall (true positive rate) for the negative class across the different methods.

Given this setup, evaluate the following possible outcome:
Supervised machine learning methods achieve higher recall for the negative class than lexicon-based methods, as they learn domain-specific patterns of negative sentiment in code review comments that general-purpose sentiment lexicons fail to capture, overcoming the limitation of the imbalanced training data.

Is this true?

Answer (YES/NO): YES